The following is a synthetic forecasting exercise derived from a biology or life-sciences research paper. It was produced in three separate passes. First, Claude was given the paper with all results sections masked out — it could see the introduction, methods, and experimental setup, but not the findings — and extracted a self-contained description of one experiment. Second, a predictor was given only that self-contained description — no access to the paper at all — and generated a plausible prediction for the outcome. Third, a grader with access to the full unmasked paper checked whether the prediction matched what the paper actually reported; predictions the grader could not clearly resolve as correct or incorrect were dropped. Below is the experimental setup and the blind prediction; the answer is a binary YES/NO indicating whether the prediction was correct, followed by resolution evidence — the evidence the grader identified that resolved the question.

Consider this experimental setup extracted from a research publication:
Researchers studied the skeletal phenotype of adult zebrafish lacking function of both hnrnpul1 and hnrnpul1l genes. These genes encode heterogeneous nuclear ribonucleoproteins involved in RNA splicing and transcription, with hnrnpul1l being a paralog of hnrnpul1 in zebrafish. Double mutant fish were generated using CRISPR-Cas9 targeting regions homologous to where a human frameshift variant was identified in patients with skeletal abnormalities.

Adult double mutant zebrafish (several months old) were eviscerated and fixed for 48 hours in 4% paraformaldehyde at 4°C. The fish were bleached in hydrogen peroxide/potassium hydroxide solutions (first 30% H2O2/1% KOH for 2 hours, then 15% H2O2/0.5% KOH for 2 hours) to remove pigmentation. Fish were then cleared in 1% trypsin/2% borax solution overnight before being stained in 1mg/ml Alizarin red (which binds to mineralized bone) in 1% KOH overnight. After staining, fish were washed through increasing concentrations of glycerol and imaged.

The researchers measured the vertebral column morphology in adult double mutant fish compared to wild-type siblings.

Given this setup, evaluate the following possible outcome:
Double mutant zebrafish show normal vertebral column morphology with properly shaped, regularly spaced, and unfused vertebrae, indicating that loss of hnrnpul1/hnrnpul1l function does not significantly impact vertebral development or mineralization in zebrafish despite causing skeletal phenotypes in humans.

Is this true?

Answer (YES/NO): NO